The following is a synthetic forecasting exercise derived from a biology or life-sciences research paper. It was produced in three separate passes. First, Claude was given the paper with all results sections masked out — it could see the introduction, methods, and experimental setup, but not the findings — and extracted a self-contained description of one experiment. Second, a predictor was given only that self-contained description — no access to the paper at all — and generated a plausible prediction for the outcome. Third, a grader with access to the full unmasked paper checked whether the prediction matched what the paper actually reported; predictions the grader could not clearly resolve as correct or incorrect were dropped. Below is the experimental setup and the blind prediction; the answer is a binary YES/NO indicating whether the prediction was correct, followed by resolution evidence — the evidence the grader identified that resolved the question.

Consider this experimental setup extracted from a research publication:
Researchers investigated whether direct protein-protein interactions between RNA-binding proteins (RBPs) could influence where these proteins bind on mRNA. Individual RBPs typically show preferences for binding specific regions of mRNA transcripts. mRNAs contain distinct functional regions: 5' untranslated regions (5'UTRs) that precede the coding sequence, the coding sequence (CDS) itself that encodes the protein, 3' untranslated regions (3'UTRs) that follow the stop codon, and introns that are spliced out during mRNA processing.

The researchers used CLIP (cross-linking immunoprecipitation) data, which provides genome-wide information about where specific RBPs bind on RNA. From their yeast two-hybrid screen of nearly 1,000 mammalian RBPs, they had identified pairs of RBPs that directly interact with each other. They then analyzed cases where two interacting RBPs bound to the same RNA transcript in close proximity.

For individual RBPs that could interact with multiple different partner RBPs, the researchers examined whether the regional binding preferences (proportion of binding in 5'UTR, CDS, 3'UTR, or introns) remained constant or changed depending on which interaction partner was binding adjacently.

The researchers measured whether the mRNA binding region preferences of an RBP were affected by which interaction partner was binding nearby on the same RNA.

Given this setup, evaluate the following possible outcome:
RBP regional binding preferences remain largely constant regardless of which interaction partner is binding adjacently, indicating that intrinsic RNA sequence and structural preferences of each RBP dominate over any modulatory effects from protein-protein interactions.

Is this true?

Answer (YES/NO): NO